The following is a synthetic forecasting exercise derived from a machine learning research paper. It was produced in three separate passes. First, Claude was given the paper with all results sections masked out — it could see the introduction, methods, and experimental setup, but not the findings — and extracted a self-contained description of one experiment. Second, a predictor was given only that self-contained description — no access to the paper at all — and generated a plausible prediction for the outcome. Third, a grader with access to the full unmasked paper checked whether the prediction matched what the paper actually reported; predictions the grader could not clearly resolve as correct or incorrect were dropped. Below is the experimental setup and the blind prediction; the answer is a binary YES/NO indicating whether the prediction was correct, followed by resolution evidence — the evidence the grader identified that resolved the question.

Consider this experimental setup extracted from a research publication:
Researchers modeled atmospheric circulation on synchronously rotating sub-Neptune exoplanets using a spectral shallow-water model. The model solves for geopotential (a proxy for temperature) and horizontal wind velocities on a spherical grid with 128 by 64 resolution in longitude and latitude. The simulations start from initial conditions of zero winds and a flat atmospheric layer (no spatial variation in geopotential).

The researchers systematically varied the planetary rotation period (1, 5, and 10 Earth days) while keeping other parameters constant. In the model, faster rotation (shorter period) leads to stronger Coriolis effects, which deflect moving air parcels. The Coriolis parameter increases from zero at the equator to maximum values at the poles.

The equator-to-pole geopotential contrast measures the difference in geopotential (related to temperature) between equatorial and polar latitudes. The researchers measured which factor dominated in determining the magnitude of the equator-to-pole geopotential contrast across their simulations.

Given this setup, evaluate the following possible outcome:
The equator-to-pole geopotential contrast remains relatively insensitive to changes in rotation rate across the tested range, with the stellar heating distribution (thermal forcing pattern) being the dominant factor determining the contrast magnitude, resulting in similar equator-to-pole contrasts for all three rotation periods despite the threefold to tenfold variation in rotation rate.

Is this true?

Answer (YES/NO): NO